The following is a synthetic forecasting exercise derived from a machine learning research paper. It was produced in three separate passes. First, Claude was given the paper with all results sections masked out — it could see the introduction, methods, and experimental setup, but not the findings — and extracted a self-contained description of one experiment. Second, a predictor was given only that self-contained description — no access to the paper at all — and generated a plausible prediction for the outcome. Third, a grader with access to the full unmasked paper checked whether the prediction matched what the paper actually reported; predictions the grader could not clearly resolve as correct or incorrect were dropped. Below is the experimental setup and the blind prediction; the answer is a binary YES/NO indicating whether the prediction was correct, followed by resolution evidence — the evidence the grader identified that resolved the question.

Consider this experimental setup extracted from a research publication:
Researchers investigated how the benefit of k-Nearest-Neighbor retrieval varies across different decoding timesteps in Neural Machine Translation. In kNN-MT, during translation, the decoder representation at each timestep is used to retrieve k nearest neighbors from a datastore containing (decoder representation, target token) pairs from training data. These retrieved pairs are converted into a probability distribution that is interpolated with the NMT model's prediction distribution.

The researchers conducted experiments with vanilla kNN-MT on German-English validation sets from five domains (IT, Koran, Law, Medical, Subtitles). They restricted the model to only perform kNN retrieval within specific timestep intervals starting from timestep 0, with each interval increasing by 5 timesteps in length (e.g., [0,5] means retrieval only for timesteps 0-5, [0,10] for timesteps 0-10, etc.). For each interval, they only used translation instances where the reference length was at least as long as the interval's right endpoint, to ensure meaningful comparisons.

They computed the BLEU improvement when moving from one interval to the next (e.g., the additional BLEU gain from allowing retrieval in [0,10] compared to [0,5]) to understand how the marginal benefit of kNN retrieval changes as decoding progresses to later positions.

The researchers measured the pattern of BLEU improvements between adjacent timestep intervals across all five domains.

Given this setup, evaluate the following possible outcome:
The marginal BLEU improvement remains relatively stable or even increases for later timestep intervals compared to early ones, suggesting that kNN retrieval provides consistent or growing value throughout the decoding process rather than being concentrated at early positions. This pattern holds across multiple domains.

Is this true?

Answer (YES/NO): NO